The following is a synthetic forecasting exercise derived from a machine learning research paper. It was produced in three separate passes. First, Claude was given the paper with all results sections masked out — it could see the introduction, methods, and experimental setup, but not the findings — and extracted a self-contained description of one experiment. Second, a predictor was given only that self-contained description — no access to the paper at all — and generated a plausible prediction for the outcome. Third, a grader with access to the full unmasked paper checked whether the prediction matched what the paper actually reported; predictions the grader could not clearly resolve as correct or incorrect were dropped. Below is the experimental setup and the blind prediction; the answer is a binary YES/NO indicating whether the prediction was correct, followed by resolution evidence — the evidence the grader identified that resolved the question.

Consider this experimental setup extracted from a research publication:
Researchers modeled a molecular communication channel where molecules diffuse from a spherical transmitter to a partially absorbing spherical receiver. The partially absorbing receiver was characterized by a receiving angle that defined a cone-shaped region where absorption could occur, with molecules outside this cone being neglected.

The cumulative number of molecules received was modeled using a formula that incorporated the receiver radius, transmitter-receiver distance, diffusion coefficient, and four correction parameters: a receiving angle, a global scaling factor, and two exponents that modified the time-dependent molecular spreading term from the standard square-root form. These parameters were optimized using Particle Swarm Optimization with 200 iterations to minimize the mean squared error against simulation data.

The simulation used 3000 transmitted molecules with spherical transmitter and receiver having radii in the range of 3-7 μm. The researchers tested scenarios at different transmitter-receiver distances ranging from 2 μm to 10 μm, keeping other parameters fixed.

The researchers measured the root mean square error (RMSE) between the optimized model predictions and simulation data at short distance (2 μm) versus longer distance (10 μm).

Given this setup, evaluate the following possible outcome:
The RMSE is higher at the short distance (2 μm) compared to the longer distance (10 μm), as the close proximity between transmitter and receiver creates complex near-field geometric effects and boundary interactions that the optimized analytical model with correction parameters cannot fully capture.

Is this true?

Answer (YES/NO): NO